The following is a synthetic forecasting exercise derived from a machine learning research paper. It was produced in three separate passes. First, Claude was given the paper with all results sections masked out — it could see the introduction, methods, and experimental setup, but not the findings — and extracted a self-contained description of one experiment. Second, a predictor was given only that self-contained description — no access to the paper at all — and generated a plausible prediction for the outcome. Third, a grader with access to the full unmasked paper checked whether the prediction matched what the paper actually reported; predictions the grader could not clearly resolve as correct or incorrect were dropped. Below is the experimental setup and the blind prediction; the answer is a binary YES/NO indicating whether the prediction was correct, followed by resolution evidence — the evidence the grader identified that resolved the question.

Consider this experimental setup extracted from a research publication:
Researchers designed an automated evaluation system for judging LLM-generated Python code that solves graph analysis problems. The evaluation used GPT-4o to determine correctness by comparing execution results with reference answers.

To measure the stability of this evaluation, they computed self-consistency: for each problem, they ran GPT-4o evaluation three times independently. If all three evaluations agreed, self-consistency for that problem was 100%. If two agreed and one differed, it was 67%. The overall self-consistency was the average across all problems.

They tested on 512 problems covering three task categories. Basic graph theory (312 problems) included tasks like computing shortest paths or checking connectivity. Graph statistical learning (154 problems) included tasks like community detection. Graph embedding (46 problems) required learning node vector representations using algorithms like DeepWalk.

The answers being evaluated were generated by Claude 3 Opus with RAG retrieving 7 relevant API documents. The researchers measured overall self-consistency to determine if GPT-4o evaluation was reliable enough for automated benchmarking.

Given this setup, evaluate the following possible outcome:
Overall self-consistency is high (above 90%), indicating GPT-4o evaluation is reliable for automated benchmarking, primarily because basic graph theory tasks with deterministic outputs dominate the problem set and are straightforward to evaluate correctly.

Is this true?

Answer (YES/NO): NO